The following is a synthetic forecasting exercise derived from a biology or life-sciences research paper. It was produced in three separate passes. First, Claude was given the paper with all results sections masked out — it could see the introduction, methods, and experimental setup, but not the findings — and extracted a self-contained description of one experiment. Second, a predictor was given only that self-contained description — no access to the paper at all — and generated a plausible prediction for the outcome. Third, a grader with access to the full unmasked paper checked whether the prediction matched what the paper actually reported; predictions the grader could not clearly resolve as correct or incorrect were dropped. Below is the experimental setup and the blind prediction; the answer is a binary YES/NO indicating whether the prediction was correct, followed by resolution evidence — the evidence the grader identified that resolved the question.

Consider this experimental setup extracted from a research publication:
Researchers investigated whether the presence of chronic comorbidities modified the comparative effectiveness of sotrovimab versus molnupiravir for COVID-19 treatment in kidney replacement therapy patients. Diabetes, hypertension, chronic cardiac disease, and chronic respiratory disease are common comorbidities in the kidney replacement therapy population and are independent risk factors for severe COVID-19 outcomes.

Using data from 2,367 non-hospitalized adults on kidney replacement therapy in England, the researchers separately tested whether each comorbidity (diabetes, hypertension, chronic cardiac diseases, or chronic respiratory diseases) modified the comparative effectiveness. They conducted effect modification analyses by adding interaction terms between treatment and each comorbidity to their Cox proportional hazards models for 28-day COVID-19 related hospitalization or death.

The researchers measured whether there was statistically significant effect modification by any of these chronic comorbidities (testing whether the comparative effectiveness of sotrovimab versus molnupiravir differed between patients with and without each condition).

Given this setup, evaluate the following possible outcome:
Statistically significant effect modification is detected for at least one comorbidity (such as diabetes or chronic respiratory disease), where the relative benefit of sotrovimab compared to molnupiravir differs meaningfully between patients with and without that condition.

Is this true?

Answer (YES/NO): NO